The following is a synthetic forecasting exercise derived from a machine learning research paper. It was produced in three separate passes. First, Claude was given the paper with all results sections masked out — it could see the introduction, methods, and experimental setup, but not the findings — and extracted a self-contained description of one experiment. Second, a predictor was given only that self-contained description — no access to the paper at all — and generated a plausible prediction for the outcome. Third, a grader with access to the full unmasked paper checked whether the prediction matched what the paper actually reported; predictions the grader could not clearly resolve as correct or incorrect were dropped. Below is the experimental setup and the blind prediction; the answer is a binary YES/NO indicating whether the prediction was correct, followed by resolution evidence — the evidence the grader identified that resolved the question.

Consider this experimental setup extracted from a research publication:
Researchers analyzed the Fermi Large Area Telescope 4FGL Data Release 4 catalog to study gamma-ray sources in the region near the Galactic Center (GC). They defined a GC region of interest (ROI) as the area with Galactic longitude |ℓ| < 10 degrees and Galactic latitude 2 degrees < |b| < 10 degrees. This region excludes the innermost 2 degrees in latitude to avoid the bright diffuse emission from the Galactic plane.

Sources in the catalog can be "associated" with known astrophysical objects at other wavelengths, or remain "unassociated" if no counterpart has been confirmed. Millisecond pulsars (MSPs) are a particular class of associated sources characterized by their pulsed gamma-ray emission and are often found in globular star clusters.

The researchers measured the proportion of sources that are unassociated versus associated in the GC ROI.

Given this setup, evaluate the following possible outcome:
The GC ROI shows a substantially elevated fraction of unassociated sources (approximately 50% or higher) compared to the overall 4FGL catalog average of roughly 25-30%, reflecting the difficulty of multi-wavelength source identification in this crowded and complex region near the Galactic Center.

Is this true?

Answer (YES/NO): YES